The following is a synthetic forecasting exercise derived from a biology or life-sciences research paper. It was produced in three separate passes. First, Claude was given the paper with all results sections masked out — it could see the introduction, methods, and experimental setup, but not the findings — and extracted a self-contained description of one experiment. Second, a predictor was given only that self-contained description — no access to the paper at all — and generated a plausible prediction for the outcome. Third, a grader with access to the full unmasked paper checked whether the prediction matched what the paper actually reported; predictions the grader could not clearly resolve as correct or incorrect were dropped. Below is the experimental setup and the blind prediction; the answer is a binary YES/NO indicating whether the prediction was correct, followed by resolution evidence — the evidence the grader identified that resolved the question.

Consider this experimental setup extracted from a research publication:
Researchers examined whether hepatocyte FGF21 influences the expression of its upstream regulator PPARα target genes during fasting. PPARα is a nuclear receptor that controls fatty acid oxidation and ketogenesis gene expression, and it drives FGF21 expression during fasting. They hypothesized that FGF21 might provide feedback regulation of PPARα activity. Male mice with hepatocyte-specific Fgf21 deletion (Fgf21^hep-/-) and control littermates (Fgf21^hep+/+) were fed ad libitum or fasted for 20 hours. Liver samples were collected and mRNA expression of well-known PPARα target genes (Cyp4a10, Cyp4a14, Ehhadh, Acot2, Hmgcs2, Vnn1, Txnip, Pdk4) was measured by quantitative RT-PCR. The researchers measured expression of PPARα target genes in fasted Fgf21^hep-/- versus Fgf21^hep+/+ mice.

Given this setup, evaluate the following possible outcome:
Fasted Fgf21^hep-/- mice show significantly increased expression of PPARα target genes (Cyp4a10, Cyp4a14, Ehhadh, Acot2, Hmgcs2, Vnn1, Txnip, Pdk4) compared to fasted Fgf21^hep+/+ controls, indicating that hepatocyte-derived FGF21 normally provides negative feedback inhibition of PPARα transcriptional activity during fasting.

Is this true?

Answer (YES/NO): NO